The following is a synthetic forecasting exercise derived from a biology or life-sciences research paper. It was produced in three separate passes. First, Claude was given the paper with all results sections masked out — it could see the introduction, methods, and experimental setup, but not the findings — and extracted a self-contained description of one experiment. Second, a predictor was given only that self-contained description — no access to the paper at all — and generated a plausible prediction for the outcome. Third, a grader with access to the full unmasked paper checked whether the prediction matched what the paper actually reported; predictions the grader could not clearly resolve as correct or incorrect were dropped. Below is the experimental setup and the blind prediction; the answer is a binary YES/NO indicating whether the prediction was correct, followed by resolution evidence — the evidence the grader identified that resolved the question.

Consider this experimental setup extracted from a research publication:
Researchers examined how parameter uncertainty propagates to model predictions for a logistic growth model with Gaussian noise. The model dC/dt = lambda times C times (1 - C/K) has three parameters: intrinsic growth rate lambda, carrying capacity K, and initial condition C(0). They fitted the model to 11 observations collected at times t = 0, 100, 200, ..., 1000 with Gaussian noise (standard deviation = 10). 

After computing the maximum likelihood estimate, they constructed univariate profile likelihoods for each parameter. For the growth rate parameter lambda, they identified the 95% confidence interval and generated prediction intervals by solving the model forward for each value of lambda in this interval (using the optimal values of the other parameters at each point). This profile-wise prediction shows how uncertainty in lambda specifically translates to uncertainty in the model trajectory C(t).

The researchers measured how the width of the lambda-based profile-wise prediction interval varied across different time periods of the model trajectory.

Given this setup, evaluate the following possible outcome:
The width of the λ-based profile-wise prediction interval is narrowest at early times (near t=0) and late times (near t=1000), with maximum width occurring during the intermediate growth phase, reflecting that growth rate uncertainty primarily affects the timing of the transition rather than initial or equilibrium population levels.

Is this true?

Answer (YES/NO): NO